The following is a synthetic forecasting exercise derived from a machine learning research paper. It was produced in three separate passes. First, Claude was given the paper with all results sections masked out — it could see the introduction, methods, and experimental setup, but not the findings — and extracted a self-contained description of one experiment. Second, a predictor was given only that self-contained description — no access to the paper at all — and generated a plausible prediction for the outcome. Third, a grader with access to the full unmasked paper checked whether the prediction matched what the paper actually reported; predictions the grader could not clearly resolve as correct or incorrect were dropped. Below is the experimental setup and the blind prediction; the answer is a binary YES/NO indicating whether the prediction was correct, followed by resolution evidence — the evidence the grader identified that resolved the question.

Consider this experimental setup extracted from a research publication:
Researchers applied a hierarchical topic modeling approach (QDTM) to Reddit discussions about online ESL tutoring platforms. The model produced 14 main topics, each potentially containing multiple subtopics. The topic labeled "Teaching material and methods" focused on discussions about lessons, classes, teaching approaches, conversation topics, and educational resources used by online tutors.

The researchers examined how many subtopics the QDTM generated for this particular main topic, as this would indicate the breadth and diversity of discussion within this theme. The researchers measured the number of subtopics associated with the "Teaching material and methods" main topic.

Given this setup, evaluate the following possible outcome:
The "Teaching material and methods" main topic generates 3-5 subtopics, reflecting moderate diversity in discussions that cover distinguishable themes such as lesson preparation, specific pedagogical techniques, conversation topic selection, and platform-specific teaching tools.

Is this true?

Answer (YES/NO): NO